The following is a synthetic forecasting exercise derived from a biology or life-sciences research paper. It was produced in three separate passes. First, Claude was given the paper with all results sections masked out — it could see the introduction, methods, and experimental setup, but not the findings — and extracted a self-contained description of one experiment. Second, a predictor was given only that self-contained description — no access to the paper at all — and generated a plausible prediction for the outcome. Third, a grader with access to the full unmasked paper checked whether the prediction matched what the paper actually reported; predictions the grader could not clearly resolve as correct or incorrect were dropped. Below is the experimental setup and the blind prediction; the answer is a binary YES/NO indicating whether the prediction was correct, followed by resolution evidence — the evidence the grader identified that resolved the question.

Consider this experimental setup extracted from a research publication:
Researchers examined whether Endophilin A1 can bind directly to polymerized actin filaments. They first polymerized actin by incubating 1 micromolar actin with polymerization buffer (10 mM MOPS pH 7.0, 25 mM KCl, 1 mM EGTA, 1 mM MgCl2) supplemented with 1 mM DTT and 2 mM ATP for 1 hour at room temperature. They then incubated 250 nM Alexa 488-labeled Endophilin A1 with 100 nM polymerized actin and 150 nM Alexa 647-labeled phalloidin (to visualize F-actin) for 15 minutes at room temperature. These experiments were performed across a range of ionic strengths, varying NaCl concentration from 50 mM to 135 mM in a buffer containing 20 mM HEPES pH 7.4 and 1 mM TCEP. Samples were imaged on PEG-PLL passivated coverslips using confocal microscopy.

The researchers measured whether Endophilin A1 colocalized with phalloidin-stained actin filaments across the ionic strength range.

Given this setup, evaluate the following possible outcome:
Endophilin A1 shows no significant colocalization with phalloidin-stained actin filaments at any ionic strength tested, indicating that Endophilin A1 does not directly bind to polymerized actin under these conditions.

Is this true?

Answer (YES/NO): NO